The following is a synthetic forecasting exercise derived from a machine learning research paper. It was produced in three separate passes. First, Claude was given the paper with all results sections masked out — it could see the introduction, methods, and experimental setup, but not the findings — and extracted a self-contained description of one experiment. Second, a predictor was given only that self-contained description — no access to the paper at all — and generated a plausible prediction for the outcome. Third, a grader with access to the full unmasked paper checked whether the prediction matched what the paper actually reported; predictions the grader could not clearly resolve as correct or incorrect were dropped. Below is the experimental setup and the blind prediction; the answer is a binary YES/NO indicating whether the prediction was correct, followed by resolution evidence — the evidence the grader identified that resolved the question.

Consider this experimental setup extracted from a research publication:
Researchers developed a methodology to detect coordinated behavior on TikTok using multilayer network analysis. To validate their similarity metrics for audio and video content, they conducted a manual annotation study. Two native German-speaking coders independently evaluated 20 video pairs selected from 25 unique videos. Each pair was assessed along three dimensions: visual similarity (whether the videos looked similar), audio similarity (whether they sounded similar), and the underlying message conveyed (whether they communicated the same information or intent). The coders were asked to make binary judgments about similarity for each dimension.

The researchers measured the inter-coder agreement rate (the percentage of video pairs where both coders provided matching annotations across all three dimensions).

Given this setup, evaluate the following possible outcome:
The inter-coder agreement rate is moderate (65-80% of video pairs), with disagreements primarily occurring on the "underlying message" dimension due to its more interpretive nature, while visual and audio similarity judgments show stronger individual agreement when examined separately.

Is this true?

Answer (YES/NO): NO